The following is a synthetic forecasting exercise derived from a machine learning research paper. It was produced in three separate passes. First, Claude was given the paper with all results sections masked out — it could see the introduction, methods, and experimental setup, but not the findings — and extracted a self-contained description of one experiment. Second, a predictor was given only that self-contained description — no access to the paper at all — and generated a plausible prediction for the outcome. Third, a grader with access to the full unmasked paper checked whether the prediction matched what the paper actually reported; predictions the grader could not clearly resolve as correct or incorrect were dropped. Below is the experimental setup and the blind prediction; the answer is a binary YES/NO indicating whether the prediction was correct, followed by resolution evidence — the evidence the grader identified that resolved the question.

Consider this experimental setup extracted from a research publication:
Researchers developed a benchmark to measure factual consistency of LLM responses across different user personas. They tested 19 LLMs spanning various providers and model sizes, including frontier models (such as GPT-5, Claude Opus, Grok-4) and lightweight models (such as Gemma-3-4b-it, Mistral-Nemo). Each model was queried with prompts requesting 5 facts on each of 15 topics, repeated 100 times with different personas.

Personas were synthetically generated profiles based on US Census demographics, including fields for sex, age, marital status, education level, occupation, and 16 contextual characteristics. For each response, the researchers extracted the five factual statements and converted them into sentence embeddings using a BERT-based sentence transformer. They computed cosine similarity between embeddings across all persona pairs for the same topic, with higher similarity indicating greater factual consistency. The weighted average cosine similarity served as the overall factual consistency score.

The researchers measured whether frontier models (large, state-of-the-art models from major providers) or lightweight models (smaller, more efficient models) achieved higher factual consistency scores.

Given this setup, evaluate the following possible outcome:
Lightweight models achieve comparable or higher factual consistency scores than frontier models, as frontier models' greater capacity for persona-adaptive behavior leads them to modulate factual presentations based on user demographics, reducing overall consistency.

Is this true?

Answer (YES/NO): NO